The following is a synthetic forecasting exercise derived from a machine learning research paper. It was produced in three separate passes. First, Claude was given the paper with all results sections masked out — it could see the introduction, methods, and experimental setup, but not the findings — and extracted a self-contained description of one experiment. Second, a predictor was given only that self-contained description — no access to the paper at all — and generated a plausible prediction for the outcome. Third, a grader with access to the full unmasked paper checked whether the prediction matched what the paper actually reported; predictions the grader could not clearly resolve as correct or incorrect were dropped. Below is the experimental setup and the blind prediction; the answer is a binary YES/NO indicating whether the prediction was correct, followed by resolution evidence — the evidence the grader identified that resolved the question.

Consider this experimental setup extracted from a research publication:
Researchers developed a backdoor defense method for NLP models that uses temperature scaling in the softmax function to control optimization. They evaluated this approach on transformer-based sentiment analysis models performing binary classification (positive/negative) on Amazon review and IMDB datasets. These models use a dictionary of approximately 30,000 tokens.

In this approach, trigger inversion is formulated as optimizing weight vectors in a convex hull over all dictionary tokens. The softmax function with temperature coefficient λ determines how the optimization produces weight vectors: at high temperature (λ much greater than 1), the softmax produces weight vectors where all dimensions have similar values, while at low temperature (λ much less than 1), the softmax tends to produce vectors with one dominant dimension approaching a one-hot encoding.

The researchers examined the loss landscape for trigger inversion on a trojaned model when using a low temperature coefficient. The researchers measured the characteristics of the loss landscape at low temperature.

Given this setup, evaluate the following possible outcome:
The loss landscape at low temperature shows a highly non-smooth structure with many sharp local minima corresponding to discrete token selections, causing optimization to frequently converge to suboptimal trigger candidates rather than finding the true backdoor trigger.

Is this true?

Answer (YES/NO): YES